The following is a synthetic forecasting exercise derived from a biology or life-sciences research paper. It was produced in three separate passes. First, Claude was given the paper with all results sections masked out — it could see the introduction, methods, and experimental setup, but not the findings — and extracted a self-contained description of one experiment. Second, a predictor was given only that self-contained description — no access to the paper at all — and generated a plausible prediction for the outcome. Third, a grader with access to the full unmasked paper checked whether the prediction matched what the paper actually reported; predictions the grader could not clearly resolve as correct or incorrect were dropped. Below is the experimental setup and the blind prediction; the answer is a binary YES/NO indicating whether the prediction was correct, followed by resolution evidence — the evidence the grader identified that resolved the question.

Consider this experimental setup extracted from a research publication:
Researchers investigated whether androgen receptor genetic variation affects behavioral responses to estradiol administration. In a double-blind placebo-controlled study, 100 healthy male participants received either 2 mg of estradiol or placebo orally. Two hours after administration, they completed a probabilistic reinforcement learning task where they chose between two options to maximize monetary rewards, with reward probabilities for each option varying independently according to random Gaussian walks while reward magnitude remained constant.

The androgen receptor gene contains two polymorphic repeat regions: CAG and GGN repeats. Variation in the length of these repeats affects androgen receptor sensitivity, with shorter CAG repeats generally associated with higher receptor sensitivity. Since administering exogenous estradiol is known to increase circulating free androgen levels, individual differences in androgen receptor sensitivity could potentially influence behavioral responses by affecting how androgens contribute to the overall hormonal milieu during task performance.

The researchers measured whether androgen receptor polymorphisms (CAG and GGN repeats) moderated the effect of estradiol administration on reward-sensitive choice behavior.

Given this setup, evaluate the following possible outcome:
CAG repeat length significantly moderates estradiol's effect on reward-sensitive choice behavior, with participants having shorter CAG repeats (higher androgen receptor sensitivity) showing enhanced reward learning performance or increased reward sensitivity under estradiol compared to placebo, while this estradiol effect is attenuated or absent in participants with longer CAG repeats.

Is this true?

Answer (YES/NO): NO